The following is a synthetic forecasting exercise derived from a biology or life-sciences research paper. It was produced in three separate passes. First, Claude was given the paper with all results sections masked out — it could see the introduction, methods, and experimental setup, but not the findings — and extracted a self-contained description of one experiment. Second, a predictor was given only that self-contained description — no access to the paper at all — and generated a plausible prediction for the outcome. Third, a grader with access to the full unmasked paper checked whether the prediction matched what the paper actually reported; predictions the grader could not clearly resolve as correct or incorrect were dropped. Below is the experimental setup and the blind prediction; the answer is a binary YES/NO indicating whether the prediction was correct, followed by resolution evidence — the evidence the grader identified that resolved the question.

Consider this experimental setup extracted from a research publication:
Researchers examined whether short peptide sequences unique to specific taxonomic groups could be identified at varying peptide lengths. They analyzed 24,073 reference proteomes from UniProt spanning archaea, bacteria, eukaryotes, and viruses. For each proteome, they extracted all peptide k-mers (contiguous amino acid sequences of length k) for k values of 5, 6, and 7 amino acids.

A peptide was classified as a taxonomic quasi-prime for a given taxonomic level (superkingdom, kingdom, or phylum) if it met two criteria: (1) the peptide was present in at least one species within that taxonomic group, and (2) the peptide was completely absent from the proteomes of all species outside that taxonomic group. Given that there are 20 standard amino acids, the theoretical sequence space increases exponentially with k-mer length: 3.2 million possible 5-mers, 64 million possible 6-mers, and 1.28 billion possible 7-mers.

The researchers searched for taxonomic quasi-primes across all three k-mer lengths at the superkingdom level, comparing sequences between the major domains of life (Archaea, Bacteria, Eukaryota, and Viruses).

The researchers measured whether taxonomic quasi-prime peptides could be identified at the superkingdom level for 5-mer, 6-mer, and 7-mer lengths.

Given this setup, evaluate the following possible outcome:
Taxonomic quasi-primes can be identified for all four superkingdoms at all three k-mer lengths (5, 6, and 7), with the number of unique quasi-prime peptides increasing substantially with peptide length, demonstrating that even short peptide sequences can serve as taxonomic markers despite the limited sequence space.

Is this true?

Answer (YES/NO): NO